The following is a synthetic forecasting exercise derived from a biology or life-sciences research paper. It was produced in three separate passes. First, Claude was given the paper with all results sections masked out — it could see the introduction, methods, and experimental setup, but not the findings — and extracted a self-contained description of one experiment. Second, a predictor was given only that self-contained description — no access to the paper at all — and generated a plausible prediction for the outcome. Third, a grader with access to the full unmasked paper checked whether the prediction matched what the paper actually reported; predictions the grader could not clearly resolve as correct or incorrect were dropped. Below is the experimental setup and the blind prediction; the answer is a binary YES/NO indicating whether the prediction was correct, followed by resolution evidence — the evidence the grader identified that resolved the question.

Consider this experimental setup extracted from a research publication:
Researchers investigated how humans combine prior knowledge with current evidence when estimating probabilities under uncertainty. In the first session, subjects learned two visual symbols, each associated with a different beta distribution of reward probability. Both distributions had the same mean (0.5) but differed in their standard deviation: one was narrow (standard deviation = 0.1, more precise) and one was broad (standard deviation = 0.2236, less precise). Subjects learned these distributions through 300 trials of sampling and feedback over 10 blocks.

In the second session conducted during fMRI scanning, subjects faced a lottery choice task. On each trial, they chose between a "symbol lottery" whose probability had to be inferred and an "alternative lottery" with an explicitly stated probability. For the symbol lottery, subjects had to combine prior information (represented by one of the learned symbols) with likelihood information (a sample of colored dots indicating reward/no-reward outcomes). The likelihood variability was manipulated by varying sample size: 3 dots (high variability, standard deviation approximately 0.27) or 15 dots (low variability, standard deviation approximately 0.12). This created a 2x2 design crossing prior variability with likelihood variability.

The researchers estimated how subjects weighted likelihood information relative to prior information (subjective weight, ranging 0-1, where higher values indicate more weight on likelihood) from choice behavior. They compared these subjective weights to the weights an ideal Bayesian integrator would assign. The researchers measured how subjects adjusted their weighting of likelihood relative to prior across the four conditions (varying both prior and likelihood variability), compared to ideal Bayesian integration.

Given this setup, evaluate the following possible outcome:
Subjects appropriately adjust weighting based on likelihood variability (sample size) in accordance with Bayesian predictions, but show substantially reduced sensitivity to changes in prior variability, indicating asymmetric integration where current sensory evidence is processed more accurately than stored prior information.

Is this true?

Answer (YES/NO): YES